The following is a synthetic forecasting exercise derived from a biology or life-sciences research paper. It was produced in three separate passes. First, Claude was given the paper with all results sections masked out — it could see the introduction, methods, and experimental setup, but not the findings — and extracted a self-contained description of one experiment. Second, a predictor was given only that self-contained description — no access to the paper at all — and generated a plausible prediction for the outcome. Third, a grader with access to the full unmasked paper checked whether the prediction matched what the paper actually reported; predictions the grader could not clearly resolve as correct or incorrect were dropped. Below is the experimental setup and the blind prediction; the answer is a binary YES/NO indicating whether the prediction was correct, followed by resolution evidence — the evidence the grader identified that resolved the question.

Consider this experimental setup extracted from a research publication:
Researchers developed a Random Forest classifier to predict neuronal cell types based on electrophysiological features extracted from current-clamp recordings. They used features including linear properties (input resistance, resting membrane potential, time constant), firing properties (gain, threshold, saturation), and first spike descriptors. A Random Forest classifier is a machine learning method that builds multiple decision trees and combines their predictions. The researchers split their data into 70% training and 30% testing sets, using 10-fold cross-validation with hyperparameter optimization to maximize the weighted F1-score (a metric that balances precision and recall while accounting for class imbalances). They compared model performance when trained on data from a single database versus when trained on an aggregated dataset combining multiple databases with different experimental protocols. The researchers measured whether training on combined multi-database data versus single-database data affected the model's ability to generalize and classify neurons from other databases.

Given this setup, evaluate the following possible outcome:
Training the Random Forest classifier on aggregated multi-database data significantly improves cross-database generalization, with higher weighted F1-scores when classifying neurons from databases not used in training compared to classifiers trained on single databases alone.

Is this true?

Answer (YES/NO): NO